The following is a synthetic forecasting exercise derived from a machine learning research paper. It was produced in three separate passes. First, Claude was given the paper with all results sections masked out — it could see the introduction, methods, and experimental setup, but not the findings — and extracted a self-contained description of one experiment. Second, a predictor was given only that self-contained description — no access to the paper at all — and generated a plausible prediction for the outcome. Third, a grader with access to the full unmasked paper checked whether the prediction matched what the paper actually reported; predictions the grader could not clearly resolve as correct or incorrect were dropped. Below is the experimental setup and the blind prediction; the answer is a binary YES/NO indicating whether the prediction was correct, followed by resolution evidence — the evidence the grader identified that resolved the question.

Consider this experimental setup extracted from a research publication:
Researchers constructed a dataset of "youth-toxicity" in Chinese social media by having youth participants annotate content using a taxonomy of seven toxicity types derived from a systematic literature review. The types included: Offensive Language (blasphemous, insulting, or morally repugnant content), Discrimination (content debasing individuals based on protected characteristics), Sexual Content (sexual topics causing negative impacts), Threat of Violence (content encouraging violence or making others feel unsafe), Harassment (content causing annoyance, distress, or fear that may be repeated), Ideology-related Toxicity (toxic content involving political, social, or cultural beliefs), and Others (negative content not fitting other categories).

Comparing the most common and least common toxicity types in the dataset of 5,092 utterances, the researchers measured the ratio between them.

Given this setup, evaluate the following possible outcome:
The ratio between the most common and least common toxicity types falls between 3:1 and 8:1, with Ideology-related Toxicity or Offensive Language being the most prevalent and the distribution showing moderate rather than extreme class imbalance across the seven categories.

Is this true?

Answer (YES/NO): NO